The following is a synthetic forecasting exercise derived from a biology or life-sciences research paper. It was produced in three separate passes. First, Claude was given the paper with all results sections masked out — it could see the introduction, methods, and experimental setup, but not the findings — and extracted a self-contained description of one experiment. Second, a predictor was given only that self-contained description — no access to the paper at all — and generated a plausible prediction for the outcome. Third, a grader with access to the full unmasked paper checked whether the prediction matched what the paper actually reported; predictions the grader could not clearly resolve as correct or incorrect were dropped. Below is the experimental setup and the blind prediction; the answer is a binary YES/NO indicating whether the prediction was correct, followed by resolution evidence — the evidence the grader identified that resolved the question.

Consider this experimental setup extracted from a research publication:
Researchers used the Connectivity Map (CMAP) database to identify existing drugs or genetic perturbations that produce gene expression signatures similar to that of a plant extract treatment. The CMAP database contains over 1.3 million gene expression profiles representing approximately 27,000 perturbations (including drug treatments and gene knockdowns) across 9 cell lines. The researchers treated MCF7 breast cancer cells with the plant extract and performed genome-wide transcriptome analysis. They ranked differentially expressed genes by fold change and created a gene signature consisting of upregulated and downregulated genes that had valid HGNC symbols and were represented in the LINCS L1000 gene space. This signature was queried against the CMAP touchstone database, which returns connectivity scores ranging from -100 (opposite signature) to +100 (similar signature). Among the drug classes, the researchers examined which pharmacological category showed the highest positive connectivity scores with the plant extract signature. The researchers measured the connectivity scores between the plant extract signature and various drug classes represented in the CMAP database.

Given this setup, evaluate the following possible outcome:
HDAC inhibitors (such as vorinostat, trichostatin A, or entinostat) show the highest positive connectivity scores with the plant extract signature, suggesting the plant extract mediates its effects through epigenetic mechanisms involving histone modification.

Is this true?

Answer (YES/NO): NO